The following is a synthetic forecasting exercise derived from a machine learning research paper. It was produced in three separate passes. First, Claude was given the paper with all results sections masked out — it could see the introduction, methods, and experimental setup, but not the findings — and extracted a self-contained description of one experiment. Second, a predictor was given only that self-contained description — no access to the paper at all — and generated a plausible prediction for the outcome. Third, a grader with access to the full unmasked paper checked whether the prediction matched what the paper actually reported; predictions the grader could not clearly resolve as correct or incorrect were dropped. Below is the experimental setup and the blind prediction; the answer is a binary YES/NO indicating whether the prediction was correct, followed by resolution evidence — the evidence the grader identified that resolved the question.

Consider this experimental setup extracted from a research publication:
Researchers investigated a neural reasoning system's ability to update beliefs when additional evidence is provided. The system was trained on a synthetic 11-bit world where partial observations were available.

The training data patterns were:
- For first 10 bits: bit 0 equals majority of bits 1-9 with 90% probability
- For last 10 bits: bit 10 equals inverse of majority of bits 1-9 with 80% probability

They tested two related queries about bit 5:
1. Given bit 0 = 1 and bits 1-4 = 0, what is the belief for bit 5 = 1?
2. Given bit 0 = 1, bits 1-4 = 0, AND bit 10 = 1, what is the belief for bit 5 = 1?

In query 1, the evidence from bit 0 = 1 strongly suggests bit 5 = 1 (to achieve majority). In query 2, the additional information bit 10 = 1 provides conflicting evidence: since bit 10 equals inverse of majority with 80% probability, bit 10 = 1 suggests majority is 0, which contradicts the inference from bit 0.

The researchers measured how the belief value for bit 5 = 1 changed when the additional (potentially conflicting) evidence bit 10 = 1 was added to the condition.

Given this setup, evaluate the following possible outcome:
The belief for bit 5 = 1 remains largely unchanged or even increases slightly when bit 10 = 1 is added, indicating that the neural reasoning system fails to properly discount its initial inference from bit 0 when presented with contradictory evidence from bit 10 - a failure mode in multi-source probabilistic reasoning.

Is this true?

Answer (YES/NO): NO